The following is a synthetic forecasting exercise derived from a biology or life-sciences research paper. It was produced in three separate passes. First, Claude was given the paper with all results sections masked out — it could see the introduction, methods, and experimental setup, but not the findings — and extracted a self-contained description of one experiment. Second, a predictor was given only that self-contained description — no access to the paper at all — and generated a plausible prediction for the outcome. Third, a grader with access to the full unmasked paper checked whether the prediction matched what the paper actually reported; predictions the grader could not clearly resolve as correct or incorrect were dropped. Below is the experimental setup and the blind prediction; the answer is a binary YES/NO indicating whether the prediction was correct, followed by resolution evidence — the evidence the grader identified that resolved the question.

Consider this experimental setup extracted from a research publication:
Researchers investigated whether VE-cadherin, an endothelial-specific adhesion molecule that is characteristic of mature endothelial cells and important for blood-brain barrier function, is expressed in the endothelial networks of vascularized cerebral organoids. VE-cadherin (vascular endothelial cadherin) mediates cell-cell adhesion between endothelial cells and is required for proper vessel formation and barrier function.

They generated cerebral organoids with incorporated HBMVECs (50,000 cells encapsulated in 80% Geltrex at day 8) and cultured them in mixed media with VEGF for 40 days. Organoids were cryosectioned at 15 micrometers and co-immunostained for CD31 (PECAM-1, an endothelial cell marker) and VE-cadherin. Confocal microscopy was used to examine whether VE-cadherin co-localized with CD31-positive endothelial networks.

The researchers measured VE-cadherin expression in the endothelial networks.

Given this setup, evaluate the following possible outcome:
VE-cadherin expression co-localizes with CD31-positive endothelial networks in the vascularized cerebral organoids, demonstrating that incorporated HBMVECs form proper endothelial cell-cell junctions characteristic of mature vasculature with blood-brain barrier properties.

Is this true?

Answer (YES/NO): YES